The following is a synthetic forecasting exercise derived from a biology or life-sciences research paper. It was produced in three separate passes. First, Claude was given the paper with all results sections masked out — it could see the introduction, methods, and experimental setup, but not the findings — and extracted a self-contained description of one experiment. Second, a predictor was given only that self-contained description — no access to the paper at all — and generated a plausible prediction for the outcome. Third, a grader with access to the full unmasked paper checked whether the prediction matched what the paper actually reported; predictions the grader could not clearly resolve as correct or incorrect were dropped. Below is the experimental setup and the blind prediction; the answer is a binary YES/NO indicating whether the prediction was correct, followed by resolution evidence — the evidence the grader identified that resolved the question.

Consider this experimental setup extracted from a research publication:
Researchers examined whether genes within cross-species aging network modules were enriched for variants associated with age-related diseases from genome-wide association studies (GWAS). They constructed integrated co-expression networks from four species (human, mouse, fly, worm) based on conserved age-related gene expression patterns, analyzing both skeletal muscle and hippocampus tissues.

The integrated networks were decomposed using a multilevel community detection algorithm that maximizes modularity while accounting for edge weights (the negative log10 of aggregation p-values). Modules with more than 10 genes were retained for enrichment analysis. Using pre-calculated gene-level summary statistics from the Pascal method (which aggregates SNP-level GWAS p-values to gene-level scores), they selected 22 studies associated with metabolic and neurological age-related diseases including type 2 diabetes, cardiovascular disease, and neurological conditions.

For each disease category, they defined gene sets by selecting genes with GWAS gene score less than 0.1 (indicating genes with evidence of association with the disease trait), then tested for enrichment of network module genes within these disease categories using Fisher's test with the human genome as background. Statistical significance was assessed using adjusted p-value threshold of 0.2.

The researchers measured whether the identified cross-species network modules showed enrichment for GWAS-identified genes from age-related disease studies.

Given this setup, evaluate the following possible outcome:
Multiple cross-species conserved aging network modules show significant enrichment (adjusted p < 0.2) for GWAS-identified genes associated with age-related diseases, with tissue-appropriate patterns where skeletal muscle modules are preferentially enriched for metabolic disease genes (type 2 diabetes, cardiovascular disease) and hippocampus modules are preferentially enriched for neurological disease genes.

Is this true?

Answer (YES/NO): NO